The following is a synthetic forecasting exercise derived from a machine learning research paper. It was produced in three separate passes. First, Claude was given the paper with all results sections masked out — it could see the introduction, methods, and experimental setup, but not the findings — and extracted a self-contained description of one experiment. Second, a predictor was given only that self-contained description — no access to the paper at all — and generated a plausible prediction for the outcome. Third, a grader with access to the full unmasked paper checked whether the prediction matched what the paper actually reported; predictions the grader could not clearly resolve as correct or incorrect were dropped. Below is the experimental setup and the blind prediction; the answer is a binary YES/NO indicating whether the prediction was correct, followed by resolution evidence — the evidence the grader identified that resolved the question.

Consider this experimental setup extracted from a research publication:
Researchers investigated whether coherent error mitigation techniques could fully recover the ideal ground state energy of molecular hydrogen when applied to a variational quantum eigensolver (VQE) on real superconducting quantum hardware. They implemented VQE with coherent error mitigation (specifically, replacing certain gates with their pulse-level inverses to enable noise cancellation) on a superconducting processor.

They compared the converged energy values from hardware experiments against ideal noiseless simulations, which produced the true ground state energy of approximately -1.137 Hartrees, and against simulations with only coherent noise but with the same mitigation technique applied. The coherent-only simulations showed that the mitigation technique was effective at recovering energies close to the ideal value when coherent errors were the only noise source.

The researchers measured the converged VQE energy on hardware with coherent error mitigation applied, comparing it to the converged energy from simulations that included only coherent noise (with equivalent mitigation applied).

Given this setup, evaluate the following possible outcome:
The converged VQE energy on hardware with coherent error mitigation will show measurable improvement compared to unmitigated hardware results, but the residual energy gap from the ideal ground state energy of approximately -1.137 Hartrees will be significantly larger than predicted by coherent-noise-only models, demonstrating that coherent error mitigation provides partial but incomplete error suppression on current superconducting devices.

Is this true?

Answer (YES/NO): NO